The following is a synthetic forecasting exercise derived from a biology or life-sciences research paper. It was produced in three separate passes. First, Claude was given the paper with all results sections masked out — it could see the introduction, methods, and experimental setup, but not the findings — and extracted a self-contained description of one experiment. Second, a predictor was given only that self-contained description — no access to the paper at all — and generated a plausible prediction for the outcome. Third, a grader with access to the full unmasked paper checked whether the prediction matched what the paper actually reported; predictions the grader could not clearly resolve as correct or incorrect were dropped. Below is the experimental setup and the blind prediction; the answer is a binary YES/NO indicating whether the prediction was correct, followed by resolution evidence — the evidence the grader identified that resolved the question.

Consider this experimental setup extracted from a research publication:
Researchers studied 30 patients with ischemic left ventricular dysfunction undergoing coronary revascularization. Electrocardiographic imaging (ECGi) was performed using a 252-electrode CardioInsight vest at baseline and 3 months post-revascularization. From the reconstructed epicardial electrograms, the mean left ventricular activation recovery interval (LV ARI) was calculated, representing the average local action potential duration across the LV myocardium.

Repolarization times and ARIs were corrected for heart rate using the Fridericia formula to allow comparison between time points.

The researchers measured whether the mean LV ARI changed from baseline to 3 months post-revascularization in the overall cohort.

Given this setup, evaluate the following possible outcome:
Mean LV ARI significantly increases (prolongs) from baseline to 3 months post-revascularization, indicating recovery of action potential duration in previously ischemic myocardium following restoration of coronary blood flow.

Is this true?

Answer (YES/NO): NO